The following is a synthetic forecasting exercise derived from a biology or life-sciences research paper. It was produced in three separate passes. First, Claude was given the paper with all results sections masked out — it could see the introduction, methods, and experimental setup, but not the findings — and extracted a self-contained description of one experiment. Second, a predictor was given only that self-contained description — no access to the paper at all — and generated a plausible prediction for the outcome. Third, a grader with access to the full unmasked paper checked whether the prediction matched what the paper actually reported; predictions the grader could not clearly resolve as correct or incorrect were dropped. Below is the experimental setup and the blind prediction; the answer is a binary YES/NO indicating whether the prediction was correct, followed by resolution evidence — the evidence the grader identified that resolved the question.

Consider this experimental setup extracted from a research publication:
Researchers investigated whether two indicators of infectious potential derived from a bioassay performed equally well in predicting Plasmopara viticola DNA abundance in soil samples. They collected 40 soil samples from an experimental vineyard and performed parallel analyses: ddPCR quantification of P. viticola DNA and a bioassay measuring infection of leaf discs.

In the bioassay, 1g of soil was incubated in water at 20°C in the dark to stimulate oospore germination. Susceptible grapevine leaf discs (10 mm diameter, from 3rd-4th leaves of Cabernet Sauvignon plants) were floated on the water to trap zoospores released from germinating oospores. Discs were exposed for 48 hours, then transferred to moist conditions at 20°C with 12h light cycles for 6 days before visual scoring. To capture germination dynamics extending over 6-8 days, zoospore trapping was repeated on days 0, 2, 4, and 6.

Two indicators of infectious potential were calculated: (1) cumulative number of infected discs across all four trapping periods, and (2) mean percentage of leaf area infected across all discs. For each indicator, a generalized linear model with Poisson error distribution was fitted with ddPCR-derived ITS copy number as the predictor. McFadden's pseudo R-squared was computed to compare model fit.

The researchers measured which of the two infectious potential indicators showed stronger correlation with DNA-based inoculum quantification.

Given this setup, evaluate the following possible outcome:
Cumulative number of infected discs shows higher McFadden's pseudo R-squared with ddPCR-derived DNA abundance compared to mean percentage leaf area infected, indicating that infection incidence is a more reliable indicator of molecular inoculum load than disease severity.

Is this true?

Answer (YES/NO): NO